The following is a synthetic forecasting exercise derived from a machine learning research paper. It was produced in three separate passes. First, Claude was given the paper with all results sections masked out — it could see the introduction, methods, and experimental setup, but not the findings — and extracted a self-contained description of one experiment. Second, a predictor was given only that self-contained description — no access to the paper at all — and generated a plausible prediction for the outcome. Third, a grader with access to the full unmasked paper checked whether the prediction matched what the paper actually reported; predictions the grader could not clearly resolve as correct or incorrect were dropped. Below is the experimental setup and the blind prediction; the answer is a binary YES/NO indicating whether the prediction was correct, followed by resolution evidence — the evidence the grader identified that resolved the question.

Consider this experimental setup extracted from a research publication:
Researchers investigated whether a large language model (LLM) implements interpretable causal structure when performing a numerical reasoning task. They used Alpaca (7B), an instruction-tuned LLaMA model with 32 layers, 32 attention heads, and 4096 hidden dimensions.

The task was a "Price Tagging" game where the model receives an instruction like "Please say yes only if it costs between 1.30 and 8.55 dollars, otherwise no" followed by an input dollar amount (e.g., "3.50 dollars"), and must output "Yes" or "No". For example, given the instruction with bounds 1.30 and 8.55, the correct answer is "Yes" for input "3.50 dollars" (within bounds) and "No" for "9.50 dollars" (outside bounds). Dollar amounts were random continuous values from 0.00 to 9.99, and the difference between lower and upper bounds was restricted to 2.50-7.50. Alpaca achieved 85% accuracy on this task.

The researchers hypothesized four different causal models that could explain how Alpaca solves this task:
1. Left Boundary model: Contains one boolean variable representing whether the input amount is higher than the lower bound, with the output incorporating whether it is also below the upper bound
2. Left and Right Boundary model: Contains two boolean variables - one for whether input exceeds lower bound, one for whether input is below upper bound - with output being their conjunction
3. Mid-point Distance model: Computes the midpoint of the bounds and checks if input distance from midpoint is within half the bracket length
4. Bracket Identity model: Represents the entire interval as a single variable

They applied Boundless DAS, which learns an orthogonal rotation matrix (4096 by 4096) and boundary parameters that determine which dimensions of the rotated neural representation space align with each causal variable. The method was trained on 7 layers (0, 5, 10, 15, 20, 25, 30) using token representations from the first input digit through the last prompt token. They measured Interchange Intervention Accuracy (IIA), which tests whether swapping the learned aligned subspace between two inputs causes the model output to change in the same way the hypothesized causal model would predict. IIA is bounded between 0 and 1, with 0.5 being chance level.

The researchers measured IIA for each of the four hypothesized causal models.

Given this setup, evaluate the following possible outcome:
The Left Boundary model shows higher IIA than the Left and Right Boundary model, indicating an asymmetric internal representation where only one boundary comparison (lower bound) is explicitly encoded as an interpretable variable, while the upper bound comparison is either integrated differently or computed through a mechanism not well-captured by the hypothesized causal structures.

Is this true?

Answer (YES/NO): NO